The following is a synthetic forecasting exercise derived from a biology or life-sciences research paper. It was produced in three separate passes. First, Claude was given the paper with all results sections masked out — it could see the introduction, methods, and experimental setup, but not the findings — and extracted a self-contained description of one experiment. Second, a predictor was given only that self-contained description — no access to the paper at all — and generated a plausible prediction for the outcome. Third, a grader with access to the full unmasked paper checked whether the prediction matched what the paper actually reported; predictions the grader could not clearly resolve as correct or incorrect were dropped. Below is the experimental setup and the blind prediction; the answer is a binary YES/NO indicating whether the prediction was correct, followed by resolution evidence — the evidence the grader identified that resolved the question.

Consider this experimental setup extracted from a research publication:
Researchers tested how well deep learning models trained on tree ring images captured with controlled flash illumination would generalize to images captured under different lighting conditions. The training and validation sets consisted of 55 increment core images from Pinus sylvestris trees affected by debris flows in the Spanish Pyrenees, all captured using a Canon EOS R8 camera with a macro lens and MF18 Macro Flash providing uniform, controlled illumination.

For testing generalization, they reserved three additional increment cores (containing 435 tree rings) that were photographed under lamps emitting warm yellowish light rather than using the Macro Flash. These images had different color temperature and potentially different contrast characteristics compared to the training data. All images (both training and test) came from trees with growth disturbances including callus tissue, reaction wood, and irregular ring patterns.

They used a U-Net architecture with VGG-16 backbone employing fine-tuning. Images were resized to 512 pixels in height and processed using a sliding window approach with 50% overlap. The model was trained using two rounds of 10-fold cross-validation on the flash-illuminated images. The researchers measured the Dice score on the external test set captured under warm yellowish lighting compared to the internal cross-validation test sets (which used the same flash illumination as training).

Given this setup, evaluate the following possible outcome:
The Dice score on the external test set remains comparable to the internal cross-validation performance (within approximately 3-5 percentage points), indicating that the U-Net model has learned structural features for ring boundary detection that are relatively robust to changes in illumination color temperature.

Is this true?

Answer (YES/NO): NO